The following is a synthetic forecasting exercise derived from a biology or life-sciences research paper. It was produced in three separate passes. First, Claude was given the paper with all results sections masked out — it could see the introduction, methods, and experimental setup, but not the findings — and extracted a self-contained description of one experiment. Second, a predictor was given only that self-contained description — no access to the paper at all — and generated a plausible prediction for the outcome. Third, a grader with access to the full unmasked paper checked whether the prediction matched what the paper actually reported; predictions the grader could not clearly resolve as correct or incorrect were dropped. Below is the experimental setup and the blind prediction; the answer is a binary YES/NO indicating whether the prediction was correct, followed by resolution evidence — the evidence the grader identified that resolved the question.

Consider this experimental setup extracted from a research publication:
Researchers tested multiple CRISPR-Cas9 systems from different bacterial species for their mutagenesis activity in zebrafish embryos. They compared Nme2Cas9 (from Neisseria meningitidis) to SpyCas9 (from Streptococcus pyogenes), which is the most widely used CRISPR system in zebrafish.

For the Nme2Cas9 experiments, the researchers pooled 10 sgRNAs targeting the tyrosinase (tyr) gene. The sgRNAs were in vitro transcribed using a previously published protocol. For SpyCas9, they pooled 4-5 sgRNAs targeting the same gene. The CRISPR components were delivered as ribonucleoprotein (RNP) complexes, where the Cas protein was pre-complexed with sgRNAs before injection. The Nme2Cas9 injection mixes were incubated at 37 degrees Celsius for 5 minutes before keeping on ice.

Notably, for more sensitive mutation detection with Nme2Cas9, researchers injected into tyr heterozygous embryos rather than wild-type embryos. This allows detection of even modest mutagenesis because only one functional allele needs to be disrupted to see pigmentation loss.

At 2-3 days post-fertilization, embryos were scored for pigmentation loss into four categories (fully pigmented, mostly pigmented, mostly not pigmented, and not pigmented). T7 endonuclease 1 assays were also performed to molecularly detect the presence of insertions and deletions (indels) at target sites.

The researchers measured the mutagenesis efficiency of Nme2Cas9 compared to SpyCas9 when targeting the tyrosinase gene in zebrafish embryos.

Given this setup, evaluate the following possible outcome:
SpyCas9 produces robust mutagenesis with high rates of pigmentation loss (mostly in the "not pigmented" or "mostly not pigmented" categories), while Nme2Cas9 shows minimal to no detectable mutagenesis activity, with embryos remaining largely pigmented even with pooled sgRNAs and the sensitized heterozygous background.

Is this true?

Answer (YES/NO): NO